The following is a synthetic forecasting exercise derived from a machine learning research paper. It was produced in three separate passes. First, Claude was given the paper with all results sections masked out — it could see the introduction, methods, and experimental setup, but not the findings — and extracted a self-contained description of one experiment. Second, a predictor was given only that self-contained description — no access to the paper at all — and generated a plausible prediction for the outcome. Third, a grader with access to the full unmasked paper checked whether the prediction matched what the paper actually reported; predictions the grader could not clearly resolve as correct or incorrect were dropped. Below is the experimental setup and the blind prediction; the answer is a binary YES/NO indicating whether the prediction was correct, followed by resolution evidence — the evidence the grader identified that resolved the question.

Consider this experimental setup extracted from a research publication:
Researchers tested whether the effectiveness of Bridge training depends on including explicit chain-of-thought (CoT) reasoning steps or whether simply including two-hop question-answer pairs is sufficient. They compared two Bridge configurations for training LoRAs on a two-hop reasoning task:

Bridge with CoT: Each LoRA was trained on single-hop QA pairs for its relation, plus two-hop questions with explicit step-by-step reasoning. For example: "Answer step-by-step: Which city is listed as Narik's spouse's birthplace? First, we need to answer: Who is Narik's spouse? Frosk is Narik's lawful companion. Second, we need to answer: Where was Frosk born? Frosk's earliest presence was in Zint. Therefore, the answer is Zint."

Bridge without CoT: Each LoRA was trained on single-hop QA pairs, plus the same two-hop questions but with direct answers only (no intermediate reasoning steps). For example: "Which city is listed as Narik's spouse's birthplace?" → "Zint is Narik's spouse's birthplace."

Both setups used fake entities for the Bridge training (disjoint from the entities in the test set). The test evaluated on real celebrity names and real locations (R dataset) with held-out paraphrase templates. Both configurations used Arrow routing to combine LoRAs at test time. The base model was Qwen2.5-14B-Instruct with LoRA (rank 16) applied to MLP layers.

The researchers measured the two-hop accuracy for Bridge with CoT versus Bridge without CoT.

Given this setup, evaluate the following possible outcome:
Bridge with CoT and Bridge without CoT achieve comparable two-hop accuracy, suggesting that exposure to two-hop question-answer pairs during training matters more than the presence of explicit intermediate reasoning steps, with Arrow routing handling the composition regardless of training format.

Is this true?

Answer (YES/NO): NO